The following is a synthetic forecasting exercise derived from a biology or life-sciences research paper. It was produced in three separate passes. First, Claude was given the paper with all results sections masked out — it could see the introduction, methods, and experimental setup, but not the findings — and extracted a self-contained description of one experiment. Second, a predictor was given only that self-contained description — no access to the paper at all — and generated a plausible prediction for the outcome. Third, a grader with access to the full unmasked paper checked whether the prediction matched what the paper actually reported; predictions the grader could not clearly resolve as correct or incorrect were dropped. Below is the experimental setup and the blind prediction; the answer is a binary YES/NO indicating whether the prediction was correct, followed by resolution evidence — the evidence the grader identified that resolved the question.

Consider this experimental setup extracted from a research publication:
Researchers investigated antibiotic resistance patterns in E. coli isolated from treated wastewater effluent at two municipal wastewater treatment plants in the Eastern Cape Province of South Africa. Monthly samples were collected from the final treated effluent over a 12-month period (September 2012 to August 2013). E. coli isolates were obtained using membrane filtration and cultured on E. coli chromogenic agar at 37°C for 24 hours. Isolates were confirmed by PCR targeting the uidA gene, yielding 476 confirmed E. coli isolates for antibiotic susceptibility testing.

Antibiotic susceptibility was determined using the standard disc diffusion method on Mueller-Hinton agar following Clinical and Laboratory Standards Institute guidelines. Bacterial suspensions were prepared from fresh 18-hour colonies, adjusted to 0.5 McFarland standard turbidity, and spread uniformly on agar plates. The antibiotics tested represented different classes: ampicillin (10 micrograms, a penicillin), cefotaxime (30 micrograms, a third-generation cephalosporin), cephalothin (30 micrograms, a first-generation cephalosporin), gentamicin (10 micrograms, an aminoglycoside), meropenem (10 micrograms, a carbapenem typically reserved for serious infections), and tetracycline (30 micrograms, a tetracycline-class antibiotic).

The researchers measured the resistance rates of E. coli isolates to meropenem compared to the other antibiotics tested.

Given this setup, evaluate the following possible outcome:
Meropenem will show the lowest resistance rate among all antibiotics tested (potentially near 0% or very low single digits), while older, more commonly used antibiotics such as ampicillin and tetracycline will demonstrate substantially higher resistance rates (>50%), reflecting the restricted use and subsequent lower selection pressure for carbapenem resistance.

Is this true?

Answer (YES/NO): YES